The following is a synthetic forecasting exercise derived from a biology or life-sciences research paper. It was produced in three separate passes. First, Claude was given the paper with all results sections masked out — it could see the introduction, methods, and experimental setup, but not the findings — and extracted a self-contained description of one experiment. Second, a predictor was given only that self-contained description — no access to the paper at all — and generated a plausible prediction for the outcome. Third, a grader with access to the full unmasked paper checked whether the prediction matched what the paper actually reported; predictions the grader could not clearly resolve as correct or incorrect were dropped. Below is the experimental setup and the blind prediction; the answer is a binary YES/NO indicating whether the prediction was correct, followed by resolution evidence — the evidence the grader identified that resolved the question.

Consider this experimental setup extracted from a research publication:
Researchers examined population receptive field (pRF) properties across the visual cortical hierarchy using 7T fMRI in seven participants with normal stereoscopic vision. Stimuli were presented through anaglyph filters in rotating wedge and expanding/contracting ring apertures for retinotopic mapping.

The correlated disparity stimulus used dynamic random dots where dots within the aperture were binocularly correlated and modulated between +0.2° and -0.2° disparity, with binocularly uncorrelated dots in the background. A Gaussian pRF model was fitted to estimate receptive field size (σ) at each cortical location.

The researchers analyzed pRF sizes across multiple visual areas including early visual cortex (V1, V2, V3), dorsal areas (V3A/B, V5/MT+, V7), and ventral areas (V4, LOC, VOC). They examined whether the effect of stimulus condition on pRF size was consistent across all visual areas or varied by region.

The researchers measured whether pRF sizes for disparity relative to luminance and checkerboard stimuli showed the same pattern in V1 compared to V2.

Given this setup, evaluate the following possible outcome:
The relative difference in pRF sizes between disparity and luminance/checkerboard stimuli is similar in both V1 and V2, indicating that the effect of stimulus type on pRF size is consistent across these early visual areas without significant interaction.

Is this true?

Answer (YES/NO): NO